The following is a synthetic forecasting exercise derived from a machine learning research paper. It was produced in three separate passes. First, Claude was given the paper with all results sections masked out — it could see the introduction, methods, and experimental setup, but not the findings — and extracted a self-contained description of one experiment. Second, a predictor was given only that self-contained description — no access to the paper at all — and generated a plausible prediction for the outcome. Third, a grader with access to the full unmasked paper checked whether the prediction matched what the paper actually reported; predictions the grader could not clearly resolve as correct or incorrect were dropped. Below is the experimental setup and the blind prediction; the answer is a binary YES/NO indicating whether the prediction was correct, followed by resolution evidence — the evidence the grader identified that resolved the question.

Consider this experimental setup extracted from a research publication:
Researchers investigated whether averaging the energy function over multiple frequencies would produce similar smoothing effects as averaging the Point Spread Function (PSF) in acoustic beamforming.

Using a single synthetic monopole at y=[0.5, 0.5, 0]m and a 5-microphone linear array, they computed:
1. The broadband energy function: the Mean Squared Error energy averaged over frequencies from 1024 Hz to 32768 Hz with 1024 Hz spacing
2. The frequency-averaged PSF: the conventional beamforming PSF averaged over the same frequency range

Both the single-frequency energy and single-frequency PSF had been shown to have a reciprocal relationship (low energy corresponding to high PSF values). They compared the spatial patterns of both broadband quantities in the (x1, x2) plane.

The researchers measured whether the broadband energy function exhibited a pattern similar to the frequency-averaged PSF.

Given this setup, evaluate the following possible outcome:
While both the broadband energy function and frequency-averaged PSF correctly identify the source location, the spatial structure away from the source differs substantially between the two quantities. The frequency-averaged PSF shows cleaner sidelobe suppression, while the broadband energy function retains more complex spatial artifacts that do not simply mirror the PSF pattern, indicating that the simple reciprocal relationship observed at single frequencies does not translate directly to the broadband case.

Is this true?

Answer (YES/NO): NO